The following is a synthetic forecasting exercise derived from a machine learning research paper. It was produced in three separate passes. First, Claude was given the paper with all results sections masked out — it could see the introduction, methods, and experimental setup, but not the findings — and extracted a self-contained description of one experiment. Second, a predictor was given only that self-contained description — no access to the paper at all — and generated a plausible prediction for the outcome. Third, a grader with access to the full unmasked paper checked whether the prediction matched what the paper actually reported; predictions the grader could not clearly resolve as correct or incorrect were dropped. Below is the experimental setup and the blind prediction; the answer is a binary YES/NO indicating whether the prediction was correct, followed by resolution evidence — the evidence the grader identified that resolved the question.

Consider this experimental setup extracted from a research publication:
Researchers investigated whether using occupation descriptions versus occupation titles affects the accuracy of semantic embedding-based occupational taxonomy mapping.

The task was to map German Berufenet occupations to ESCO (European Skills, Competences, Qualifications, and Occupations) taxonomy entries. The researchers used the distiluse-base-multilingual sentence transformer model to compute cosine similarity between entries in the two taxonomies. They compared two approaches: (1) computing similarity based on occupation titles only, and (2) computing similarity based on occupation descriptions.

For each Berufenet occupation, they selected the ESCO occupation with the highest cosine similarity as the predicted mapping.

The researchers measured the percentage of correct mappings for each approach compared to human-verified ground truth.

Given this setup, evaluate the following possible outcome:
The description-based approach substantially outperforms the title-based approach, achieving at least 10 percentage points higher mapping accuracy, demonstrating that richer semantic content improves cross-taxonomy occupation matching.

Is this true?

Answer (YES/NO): NO